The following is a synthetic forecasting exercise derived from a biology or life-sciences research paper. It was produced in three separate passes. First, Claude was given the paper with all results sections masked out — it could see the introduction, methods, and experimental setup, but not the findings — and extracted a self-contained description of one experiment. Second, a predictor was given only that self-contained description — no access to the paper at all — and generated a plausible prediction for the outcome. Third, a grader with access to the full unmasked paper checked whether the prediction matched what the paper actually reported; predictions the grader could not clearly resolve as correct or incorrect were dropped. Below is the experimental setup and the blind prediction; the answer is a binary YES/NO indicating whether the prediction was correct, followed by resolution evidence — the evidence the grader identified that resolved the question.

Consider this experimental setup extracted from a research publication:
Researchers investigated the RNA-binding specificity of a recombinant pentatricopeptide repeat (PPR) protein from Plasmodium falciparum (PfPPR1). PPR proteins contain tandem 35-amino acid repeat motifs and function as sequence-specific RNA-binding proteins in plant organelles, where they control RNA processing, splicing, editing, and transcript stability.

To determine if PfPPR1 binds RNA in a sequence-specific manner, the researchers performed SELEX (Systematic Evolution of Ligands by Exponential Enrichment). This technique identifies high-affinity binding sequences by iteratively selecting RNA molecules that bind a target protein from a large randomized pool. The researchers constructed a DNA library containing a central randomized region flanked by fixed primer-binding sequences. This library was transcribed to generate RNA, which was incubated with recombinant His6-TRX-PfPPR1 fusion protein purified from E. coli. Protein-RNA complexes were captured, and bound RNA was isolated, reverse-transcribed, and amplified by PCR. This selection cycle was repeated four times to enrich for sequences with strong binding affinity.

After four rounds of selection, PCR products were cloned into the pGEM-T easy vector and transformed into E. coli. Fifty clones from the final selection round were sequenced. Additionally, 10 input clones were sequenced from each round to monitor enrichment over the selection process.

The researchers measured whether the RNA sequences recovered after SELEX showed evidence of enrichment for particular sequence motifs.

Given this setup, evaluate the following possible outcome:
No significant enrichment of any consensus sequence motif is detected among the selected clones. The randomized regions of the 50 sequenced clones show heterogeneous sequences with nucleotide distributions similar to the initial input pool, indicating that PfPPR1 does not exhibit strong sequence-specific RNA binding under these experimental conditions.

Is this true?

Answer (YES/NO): NO